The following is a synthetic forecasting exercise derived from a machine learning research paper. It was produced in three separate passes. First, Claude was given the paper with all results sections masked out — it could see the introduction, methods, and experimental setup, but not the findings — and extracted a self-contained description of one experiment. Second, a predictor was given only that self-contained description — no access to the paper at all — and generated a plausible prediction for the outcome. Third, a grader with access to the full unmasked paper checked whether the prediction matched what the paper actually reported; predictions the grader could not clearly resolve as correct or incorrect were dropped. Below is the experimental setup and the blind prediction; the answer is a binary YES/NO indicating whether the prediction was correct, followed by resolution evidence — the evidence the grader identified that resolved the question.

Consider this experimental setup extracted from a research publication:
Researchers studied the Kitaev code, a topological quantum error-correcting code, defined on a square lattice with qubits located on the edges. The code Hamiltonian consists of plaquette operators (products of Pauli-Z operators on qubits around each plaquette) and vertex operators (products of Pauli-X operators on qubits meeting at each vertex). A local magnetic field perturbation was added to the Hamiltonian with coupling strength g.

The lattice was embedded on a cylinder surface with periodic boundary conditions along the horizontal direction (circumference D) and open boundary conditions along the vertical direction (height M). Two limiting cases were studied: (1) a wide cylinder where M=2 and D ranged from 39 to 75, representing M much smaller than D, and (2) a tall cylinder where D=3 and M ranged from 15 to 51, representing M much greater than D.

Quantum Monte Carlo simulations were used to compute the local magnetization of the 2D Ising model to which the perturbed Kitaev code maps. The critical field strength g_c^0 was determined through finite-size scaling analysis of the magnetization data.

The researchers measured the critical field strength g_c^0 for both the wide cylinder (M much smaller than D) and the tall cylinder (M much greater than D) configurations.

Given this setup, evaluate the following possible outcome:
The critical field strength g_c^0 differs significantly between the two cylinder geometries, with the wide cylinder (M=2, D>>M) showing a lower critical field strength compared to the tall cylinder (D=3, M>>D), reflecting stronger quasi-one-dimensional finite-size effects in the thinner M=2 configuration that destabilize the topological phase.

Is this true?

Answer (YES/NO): NO